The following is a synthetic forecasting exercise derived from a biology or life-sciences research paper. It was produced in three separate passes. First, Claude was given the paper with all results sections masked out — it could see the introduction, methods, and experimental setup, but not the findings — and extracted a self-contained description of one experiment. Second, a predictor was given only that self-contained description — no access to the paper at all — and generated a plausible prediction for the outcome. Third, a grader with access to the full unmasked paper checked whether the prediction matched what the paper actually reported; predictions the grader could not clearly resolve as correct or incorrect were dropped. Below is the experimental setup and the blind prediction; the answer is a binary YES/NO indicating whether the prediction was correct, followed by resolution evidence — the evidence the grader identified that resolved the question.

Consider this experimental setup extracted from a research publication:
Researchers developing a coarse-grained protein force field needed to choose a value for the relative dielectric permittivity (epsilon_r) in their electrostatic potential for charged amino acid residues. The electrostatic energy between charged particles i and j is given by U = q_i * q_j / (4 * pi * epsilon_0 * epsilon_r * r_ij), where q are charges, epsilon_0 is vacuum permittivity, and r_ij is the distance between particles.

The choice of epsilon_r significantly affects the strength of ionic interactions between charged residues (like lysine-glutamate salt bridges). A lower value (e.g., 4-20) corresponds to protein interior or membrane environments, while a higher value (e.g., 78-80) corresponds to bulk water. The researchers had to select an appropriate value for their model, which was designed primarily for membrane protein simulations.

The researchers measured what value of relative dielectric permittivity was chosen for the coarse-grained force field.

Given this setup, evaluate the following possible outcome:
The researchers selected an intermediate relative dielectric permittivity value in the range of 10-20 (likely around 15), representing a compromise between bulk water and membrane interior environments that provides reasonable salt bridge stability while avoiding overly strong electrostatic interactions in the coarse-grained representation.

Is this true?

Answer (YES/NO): NO